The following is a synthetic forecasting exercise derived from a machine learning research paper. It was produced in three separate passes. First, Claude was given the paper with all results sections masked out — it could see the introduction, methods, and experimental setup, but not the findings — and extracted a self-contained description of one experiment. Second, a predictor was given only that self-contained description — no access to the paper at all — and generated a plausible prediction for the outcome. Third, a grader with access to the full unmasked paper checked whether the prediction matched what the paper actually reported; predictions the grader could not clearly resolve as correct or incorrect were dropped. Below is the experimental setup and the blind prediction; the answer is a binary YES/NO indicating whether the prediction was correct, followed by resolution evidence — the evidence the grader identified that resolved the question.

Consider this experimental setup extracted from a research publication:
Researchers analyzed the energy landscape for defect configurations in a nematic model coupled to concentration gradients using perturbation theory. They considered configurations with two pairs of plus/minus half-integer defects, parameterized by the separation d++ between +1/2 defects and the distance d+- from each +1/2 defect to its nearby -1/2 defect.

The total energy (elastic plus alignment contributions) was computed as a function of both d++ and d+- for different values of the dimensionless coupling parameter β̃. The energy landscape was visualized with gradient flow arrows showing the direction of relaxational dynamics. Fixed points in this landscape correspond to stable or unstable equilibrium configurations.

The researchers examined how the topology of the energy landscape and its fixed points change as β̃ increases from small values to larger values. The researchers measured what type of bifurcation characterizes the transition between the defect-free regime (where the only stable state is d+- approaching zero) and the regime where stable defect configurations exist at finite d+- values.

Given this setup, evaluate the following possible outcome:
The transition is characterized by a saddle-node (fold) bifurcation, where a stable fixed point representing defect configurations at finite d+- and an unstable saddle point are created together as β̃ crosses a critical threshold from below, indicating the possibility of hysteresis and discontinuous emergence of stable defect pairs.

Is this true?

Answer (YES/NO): YES